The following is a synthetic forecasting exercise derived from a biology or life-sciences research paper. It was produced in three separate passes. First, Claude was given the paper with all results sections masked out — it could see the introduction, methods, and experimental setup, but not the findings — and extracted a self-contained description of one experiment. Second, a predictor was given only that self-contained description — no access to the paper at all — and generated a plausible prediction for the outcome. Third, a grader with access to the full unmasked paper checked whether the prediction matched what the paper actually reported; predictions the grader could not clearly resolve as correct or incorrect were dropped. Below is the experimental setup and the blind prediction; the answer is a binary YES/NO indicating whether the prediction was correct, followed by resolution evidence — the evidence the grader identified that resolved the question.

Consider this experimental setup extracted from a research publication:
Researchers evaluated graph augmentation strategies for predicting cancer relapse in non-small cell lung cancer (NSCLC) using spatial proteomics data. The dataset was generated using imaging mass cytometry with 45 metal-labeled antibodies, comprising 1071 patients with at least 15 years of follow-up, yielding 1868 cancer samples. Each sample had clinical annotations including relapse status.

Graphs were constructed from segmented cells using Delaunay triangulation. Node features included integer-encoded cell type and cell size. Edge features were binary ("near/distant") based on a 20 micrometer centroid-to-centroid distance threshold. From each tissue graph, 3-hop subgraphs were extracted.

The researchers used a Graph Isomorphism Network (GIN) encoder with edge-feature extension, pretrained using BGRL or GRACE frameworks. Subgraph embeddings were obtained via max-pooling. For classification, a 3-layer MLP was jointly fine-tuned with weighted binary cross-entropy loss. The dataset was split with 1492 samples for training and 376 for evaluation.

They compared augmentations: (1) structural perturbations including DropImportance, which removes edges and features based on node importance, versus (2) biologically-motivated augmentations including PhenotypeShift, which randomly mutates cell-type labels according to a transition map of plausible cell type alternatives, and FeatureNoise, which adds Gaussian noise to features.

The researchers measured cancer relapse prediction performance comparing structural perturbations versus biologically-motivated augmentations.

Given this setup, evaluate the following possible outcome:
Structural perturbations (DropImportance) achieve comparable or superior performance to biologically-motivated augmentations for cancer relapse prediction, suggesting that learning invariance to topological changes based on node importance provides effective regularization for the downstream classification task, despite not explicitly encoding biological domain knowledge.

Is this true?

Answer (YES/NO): NO